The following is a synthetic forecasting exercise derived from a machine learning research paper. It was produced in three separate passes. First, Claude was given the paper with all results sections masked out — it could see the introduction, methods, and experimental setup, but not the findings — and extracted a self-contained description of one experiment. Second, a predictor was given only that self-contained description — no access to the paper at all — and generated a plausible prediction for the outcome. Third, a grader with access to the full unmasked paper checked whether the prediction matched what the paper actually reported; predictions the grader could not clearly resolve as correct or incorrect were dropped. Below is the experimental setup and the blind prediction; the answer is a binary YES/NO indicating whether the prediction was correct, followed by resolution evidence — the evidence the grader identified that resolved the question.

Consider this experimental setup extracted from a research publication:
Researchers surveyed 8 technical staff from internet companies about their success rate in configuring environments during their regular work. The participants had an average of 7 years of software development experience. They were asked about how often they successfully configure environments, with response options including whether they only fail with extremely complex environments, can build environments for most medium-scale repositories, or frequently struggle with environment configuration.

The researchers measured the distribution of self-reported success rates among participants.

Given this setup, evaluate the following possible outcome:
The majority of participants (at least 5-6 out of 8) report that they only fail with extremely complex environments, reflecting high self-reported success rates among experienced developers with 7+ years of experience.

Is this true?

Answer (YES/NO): NO